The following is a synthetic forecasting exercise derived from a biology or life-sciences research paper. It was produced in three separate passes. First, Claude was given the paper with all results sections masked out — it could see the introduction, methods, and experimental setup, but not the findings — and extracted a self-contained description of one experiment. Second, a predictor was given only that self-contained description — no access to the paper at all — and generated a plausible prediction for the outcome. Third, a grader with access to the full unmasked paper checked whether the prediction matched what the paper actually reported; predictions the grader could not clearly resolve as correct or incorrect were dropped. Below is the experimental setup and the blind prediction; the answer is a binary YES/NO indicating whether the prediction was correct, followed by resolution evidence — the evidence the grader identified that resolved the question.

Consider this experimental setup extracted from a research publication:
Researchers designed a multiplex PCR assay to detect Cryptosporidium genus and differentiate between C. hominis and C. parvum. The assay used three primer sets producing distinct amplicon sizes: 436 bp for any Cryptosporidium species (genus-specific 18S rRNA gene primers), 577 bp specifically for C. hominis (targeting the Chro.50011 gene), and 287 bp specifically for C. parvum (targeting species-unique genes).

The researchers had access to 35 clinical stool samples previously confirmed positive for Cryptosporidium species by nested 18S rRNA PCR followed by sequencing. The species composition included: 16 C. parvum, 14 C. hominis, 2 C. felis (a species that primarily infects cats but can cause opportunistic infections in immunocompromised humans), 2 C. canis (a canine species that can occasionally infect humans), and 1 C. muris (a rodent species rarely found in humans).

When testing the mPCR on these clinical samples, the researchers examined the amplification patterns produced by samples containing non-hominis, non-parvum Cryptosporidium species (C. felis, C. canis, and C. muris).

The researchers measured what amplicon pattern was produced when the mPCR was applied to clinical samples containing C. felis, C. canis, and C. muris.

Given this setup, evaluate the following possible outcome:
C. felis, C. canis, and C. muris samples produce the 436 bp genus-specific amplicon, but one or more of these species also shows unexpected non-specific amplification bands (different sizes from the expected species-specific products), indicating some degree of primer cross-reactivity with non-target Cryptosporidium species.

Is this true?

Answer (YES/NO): NO